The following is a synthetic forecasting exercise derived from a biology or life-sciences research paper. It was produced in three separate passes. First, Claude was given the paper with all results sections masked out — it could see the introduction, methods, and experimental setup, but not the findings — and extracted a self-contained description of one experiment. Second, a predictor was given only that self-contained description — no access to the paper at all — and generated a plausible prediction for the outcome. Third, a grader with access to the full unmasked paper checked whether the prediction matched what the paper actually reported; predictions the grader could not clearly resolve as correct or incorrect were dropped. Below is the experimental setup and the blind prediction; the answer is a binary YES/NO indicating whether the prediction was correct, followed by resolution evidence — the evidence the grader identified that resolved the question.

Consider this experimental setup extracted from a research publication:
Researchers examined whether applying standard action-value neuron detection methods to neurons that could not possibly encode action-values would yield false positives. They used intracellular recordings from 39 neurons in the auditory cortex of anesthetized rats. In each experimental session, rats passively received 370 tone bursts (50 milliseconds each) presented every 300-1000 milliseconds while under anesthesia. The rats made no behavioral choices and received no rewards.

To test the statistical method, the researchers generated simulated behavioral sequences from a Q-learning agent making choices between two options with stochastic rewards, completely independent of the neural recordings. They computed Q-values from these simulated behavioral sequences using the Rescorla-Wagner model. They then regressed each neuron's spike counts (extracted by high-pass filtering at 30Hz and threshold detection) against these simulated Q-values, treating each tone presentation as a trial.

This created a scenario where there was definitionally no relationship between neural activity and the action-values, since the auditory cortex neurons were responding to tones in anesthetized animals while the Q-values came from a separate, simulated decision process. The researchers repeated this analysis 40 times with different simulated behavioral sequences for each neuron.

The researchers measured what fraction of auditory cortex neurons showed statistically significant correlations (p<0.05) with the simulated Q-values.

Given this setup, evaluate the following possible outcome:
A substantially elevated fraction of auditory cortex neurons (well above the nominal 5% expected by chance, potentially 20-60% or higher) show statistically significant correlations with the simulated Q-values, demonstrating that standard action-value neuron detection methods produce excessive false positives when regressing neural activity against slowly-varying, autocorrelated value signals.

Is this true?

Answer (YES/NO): YES